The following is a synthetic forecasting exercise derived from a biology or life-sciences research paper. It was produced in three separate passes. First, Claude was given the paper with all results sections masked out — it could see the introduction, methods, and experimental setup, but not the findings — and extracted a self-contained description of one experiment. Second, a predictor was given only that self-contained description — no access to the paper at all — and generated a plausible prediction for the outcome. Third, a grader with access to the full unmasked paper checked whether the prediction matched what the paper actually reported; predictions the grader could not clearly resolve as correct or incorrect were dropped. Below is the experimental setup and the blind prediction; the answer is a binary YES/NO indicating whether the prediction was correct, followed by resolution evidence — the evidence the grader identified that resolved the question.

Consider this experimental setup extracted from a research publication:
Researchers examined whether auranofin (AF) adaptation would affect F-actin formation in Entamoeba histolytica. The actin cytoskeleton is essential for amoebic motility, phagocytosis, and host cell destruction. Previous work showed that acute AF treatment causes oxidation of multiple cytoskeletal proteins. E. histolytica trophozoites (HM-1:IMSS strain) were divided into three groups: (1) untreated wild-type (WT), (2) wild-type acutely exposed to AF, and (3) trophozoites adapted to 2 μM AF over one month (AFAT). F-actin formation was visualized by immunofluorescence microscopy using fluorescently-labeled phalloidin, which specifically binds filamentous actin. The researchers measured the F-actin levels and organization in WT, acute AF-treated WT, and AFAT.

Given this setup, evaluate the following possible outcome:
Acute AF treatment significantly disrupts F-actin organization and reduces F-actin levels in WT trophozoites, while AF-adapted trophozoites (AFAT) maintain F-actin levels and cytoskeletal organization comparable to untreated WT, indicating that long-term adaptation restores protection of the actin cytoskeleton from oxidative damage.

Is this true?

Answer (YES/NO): YES